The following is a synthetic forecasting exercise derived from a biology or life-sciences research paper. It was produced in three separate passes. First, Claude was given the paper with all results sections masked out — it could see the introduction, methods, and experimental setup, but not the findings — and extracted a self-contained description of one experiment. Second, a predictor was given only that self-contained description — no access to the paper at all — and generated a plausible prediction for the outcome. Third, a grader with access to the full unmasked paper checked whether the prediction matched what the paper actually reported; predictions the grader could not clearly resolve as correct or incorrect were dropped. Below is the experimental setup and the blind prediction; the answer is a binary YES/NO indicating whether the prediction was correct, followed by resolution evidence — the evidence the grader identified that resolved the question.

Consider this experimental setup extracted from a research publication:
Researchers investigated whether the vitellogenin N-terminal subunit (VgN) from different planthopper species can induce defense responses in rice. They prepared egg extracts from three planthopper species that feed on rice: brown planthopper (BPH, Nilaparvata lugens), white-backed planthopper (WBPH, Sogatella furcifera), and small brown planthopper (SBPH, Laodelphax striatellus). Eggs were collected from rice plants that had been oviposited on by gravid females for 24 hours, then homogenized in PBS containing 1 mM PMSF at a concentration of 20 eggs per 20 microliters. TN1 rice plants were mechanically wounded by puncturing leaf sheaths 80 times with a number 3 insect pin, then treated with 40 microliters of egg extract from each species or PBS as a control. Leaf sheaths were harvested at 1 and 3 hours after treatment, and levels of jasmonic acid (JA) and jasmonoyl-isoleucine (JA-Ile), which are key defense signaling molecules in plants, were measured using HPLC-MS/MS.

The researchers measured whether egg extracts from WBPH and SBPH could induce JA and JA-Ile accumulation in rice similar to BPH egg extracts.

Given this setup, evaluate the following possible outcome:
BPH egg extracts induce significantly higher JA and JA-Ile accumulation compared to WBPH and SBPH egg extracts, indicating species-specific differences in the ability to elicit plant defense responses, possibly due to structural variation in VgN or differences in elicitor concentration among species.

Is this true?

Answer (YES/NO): NO